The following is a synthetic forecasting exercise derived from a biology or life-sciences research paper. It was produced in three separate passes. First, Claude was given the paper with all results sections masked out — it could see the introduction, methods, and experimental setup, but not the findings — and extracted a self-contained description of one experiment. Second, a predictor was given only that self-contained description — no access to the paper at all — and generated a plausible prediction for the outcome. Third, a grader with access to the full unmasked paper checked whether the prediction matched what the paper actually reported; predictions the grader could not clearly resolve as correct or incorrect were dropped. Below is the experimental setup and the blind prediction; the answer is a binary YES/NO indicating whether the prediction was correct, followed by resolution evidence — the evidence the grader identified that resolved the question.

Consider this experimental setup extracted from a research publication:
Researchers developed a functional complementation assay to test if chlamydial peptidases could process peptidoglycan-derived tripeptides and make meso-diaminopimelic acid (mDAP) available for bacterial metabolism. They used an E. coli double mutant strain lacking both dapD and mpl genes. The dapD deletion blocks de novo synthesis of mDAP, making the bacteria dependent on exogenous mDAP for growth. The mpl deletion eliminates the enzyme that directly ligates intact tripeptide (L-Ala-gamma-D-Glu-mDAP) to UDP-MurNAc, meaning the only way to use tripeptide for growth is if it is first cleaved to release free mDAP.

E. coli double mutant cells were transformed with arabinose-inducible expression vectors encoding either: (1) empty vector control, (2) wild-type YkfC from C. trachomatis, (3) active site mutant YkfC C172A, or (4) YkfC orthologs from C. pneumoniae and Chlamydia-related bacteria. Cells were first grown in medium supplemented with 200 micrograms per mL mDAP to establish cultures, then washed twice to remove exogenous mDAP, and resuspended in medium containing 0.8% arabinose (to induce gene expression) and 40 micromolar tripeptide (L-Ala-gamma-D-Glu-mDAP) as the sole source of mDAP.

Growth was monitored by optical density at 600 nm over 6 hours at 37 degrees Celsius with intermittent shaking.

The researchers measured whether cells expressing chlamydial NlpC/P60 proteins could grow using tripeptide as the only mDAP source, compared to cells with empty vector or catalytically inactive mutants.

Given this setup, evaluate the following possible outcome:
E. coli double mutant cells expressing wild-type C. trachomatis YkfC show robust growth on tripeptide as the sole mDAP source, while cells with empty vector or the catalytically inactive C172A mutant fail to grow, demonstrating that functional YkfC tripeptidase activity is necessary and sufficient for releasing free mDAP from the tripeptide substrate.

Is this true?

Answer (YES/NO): YES